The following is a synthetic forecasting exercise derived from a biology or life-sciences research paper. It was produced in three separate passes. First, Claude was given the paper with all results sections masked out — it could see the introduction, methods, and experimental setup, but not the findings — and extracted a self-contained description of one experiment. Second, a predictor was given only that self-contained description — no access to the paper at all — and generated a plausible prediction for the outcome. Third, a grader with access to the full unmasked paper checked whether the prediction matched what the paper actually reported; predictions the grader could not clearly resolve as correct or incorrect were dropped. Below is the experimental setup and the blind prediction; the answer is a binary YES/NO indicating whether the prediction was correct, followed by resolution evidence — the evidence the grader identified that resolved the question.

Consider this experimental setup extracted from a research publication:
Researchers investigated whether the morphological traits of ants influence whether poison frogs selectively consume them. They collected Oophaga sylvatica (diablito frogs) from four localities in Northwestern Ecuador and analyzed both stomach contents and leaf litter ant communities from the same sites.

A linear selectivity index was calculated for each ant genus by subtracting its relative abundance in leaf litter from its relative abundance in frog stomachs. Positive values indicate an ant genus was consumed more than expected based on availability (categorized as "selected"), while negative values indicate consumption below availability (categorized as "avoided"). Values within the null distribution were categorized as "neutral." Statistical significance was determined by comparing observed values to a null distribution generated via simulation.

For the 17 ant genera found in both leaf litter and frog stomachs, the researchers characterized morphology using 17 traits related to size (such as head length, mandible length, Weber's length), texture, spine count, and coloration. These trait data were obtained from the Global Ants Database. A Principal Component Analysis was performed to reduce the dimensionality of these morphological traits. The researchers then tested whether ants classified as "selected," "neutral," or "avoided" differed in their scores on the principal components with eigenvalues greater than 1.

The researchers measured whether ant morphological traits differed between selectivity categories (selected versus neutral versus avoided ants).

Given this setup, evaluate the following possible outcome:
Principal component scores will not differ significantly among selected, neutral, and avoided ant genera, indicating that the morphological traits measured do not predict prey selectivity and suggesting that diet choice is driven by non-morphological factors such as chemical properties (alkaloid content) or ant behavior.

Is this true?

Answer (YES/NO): NO